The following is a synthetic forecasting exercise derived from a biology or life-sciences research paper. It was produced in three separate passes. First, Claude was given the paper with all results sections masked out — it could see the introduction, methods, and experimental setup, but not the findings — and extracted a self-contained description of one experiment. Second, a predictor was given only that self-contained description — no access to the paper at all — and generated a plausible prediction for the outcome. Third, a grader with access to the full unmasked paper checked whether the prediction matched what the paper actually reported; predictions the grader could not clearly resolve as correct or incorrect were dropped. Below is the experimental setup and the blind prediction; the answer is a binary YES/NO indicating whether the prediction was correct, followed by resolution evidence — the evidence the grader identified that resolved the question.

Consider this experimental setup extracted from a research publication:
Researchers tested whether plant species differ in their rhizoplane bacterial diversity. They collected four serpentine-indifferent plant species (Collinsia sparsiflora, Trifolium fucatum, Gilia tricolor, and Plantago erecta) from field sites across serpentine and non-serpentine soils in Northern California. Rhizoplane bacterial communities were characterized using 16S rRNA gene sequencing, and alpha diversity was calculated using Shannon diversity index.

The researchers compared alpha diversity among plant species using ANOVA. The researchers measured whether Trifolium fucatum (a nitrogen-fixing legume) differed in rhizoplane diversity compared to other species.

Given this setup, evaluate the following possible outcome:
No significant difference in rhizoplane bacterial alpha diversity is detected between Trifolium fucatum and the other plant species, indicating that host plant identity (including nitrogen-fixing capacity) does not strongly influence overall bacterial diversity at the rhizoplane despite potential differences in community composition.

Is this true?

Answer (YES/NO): NO